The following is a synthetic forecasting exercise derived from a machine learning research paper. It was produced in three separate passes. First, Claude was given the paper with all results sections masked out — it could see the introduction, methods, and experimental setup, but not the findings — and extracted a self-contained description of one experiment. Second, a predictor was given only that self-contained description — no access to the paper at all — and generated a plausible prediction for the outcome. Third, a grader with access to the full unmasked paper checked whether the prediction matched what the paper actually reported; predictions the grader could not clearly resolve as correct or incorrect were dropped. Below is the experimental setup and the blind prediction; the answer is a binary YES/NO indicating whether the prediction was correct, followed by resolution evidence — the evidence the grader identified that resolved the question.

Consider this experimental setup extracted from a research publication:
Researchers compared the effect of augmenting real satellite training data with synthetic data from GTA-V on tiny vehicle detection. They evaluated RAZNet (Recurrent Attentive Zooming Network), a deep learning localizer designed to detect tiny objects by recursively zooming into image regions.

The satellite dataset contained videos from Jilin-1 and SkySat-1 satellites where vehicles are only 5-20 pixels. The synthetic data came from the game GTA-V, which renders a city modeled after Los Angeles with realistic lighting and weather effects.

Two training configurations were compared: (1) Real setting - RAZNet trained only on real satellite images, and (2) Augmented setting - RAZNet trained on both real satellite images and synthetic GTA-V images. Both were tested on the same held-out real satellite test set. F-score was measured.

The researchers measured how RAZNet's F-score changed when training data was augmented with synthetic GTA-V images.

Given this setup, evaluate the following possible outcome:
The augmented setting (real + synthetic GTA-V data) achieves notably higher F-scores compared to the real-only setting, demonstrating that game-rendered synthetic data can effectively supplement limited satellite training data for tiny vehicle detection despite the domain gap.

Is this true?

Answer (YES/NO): YES